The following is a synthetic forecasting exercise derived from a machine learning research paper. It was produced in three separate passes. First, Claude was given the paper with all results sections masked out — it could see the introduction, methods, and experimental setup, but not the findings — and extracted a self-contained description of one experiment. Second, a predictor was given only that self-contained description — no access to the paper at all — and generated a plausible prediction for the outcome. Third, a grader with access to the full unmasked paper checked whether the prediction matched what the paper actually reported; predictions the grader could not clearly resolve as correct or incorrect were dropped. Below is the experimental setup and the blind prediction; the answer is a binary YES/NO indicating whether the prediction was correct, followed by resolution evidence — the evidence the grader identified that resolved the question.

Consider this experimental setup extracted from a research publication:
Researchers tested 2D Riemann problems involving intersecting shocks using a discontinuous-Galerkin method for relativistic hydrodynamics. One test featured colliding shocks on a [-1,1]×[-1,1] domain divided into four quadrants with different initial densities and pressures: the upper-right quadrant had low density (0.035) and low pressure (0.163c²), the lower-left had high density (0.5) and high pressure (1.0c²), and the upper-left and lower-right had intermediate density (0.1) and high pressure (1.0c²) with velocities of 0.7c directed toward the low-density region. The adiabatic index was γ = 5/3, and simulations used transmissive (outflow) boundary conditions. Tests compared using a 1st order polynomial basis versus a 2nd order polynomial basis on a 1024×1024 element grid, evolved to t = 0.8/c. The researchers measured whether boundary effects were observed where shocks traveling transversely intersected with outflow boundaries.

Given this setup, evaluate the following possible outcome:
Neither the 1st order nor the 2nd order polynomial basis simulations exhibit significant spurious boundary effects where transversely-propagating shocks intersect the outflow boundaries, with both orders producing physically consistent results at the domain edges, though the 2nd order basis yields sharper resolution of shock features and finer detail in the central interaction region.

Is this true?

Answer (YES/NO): NO